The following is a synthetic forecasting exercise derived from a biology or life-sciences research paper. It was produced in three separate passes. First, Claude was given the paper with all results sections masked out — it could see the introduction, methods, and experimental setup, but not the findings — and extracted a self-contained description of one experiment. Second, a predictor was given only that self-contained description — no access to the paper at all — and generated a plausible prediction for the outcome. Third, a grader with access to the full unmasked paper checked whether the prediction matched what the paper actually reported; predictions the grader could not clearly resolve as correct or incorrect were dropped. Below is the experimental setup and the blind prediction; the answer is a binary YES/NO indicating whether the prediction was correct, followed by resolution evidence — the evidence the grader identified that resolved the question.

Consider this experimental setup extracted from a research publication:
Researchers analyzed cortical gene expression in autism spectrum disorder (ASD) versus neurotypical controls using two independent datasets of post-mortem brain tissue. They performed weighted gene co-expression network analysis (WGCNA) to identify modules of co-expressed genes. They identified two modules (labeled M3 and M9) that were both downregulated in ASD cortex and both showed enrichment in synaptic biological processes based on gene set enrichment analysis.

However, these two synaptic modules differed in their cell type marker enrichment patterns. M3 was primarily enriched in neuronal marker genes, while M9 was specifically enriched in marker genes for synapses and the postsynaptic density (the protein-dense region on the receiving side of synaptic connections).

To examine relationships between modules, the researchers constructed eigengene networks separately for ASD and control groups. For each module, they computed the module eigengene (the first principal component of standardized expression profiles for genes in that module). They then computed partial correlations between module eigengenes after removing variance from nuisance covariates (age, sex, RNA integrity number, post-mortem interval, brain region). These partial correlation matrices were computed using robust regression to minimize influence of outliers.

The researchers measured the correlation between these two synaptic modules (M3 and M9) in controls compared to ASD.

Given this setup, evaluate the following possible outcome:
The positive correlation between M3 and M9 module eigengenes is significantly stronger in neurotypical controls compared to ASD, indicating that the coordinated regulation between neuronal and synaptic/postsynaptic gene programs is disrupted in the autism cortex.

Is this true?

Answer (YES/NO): NO